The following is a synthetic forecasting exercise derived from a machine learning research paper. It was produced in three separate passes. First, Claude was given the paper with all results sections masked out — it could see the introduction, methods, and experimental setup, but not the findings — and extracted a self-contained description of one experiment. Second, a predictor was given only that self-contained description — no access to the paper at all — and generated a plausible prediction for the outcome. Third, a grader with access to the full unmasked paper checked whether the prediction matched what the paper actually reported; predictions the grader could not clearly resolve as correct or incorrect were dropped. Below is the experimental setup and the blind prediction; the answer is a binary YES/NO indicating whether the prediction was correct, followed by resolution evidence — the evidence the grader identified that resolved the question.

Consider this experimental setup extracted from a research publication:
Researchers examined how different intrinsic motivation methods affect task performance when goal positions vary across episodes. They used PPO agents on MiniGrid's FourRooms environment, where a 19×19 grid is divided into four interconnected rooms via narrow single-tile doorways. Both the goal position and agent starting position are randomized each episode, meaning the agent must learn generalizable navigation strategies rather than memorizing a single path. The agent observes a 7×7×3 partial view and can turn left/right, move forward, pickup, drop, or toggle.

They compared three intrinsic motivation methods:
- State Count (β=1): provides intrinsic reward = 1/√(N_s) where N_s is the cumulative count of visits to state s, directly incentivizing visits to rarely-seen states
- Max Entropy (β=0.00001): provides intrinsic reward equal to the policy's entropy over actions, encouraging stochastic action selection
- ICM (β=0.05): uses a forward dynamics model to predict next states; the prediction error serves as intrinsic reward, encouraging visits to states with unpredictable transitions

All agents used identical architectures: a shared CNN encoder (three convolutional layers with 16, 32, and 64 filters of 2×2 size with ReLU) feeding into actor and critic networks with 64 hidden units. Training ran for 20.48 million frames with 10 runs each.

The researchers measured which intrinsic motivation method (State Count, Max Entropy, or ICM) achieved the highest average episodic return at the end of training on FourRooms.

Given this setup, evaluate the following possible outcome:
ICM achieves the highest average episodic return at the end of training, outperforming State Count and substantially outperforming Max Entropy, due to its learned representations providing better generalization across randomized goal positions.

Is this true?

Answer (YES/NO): NO